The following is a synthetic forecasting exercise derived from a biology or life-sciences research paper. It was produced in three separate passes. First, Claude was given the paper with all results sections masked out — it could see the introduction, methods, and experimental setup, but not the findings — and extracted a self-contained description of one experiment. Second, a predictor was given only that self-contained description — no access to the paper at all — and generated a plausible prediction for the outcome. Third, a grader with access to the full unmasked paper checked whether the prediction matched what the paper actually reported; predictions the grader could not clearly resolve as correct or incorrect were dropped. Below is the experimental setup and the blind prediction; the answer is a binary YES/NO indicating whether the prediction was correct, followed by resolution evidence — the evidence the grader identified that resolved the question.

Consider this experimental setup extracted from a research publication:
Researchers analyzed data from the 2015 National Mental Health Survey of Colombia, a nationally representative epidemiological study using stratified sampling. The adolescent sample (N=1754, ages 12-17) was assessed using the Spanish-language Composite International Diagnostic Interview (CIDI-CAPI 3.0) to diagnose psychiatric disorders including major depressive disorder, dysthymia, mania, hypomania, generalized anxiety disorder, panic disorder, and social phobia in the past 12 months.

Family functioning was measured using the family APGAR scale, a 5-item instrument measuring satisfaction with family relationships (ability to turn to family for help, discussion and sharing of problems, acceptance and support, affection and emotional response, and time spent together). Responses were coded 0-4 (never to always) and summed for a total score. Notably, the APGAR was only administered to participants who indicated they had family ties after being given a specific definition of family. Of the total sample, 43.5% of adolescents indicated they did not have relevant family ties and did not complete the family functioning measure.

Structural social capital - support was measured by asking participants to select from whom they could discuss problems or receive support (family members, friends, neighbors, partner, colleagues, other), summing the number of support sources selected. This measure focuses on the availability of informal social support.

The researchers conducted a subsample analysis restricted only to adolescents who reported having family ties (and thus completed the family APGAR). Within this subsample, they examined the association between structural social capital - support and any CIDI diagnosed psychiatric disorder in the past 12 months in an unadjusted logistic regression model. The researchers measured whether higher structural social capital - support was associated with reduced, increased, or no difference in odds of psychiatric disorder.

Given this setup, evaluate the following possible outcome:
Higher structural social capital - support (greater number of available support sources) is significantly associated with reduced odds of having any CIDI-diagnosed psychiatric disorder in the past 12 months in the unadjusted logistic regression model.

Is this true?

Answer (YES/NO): NO